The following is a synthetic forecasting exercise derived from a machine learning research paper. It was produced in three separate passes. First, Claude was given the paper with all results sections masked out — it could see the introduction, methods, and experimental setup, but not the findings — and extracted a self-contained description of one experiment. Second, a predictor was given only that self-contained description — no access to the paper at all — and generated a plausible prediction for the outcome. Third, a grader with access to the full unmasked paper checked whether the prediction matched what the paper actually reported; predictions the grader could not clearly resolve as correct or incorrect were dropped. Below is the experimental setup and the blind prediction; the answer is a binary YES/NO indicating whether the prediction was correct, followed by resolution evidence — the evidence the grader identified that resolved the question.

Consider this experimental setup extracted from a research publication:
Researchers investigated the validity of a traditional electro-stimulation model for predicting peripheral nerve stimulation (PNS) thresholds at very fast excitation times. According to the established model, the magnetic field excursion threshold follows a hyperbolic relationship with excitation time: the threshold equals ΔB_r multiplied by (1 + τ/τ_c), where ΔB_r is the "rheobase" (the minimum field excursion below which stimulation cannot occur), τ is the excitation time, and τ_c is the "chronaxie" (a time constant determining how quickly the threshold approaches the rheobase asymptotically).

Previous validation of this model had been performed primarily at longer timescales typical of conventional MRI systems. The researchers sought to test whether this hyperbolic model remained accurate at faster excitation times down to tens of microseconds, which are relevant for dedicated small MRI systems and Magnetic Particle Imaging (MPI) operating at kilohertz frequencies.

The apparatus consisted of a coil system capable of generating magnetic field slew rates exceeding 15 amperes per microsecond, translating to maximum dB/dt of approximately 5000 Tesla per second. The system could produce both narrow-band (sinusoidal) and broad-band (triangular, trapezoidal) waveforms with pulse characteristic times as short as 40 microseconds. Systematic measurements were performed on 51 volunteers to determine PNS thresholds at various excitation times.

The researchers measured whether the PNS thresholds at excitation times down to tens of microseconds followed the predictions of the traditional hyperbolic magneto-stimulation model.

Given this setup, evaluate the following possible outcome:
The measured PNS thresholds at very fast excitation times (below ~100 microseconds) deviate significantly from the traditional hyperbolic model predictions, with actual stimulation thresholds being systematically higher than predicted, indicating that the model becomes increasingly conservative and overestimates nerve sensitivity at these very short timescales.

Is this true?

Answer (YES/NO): NO